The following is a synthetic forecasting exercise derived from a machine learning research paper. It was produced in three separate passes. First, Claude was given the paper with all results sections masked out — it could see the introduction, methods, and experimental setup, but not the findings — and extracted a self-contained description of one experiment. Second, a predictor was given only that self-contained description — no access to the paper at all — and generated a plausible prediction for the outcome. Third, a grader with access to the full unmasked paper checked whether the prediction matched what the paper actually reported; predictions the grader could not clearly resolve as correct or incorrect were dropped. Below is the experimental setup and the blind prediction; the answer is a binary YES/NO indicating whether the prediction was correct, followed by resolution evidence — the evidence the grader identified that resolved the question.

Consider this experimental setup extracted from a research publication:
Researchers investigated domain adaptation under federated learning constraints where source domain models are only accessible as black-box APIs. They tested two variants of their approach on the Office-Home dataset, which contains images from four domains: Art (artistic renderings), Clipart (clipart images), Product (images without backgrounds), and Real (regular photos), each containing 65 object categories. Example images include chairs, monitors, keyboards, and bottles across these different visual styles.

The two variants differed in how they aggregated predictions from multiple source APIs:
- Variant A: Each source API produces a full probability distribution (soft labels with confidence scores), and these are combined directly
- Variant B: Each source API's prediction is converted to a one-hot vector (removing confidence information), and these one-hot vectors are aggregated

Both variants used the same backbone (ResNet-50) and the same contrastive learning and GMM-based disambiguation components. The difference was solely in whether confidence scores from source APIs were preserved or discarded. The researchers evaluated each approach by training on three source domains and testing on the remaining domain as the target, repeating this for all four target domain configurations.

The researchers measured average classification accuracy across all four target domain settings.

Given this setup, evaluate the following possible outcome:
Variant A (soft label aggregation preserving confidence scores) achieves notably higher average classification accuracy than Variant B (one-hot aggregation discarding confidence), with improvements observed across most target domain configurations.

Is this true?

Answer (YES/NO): NO